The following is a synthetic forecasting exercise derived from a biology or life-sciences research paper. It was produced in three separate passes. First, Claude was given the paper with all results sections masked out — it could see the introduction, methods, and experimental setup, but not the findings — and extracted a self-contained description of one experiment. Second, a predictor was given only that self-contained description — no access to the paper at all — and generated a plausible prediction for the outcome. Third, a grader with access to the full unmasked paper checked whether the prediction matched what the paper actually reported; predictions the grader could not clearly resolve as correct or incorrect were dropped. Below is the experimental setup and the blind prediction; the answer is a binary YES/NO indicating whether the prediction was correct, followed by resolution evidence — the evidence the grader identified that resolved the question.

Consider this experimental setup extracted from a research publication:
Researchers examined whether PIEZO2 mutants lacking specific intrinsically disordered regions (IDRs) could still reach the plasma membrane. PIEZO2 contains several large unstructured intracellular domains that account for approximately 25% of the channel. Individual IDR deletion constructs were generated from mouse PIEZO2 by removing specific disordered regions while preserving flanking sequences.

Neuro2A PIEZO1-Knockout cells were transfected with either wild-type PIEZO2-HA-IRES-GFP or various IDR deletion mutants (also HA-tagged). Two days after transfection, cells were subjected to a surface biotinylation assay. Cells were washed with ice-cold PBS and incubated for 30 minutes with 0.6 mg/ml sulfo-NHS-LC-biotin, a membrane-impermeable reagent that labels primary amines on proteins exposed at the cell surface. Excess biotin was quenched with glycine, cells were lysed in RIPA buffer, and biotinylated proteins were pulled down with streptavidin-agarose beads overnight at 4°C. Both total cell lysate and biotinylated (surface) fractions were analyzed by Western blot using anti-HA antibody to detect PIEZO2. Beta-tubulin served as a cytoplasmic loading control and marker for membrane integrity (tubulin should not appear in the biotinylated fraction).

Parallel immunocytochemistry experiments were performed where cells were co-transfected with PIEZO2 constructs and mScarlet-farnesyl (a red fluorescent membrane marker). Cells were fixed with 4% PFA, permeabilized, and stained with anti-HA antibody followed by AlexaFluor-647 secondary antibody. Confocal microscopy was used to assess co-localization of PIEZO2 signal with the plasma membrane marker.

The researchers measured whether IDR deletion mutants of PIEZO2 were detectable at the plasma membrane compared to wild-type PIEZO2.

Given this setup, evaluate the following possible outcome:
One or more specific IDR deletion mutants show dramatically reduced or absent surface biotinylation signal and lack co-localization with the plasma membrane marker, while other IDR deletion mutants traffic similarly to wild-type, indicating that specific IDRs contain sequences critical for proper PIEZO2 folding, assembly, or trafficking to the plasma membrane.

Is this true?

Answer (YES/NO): NO